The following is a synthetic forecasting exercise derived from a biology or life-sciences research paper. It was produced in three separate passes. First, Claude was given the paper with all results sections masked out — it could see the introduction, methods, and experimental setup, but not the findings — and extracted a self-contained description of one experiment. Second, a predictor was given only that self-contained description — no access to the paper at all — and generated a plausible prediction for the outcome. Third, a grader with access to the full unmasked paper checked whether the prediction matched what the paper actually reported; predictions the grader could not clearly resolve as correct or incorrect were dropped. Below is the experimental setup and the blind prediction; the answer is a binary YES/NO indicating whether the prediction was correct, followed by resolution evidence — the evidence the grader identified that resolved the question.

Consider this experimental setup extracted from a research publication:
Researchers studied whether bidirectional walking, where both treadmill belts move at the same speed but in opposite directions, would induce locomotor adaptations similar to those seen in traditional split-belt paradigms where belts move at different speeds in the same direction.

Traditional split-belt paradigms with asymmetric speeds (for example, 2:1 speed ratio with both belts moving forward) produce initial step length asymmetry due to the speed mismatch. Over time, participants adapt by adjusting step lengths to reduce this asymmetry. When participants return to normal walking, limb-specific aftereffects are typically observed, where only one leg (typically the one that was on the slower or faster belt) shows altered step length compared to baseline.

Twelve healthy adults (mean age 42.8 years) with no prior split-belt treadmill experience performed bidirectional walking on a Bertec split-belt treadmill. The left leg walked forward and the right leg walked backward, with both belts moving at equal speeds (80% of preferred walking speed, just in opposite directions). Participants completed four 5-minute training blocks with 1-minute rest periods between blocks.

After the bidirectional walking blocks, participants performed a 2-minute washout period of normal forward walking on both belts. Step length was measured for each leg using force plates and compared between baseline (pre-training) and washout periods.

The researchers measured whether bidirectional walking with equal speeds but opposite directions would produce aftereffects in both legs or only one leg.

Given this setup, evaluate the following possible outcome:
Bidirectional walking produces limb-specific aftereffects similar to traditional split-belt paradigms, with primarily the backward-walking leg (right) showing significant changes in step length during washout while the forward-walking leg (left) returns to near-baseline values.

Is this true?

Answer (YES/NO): YES